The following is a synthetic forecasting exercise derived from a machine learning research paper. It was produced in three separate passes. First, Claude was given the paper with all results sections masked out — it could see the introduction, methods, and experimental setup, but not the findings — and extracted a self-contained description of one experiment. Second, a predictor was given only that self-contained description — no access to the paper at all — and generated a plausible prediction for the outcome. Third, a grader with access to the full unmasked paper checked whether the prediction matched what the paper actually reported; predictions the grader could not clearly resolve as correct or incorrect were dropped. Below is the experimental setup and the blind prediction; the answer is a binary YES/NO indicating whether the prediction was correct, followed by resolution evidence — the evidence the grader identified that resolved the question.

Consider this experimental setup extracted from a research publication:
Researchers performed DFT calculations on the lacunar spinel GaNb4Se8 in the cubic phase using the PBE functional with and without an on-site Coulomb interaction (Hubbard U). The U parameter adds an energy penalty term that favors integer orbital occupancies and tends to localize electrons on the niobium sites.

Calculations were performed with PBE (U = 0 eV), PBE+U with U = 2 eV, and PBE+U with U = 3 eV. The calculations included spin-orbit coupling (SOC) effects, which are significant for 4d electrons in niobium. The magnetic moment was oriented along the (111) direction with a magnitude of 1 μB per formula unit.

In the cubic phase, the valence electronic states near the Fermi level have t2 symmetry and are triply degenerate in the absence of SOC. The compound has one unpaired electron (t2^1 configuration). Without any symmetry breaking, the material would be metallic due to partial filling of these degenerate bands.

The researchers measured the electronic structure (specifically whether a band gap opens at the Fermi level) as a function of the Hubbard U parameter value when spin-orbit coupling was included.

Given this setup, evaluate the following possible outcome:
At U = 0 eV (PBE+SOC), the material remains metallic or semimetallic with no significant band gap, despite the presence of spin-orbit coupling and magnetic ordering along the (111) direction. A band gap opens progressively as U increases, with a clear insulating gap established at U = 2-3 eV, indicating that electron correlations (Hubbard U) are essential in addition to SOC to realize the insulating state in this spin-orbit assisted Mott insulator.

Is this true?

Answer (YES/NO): YES